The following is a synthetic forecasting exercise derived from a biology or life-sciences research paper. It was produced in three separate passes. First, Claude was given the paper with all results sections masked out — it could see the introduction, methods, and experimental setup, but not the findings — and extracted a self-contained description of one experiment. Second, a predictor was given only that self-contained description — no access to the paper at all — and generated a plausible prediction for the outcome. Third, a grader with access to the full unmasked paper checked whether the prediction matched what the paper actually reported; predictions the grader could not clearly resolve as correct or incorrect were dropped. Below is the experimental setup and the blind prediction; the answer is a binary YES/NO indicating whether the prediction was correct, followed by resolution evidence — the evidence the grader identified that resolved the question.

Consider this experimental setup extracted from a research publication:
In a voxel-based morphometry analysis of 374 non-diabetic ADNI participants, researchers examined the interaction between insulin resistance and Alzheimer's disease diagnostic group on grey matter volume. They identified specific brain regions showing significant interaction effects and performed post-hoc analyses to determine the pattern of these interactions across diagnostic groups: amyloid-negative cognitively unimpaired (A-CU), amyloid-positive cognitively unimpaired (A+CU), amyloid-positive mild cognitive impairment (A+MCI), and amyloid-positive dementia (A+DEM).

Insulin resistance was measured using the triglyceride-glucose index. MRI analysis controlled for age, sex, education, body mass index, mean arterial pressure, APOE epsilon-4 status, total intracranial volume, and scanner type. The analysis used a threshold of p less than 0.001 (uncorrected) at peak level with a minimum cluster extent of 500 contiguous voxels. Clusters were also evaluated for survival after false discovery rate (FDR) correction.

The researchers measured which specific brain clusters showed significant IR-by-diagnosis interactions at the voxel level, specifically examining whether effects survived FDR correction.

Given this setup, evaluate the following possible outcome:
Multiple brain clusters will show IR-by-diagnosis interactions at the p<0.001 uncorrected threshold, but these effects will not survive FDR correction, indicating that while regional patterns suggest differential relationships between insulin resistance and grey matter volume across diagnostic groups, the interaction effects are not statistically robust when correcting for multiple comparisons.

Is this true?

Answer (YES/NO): NO